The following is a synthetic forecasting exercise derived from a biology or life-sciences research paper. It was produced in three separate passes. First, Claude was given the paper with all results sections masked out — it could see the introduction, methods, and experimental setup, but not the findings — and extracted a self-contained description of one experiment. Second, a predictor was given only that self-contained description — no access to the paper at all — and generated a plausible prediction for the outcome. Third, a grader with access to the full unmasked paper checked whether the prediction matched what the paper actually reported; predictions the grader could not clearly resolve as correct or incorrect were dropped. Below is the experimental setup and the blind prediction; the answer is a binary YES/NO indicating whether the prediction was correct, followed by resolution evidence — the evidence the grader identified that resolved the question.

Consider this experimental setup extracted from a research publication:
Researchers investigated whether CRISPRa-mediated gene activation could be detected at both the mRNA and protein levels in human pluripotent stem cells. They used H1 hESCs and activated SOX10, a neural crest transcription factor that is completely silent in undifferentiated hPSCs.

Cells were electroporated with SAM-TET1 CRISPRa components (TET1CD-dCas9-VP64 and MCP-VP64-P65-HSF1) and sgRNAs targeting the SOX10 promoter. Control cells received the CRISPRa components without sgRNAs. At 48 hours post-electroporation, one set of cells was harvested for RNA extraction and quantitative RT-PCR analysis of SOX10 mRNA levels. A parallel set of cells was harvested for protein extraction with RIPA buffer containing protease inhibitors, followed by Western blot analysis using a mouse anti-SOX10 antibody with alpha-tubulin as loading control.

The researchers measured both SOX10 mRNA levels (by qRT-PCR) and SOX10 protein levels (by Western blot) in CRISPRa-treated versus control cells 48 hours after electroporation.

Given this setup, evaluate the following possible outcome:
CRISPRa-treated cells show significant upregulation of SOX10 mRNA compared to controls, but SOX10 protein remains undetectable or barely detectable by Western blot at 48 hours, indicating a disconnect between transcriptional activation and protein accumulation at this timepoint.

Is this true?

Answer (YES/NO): NO